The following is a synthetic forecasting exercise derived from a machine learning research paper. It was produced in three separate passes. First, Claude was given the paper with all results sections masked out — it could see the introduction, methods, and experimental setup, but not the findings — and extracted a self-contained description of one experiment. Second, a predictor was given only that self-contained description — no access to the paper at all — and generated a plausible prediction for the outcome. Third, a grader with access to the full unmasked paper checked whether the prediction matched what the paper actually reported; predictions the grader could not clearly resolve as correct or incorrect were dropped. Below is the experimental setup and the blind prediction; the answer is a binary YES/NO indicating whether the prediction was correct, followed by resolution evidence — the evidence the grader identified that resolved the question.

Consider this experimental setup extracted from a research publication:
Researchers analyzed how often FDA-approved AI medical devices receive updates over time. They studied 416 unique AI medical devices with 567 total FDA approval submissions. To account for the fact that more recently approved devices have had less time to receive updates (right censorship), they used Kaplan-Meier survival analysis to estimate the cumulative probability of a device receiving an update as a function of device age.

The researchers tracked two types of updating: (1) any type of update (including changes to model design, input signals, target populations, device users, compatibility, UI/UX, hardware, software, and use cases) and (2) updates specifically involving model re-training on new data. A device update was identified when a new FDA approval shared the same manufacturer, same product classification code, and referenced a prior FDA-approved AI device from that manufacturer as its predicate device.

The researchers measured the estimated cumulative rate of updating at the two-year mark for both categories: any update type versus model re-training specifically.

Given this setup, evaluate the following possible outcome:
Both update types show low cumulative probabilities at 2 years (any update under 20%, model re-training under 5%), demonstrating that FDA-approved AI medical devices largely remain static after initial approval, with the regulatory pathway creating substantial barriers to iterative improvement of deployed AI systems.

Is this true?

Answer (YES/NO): NO